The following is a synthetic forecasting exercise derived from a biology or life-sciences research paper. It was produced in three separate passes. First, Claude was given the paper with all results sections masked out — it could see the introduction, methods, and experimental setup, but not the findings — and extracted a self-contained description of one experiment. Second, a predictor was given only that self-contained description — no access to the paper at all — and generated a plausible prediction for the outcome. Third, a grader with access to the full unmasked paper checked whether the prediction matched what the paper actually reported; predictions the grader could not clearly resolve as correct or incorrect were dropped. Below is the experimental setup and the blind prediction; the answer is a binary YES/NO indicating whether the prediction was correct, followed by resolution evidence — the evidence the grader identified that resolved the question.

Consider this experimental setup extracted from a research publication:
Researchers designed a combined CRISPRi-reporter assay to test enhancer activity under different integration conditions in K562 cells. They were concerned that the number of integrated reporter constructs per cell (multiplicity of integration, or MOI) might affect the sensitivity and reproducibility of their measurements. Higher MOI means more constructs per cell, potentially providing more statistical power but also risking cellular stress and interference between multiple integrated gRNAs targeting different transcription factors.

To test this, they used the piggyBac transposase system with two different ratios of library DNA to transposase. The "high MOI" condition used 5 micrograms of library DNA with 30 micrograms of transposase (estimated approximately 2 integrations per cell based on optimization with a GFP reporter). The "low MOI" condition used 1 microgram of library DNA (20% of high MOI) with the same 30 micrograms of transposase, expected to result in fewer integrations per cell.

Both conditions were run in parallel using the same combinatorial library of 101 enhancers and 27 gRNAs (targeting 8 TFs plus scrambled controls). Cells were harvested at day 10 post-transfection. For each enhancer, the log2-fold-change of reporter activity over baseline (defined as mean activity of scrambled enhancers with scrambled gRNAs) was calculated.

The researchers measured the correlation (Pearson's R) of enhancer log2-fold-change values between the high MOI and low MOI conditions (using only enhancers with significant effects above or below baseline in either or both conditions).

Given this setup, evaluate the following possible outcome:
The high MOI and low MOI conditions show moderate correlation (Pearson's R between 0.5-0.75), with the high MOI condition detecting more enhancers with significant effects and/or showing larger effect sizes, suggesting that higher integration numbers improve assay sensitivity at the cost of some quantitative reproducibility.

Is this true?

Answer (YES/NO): NO